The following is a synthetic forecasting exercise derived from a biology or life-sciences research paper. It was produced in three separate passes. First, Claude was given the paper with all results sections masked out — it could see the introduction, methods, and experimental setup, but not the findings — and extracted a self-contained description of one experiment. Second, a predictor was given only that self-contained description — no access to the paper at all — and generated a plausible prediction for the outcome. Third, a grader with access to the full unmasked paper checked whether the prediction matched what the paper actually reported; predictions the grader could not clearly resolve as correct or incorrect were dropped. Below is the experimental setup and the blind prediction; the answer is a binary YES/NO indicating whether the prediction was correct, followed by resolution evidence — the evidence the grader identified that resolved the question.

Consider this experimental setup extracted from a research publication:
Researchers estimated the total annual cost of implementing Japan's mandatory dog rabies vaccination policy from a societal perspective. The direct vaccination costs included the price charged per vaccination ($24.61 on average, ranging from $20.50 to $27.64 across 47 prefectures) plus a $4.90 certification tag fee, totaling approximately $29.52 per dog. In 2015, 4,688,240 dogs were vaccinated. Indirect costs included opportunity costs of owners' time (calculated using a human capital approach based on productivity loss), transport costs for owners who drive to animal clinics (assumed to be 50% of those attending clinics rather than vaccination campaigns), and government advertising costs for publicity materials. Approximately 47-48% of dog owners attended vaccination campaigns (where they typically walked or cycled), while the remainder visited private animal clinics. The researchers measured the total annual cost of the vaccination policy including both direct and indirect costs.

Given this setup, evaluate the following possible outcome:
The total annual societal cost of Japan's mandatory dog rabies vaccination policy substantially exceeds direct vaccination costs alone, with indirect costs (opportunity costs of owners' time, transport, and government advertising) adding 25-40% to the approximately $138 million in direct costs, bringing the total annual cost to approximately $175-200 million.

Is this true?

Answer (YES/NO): NO